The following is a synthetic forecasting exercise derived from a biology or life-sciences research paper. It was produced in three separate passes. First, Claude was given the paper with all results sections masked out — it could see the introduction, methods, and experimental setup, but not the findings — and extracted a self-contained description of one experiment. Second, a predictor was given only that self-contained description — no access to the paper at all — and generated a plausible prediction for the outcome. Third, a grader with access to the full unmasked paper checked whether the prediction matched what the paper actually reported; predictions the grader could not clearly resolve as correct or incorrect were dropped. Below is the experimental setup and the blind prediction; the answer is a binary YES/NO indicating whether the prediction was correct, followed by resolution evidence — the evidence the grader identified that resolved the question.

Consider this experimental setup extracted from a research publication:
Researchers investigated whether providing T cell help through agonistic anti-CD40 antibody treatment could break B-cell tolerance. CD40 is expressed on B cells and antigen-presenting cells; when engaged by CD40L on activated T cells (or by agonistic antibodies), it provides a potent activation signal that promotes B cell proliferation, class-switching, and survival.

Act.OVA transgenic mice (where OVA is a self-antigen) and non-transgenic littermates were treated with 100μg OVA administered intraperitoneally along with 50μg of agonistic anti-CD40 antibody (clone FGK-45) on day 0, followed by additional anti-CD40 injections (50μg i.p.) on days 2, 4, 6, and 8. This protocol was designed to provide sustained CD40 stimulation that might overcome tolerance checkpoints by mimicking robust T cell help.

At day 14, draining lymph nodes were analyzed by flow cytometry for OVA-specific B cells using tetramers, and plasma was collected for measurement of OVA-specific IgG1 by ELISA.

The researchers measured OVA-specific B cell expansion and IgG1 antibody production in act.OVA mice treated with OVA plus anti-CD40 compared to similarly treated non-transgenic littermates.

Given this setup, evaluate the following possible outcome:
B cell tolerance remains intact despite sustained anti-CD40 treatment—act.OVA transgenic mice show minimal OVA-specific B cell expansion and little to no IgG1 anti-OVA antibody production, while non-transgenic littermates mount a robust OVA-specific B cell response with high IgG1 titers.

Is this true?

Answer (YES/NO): NO